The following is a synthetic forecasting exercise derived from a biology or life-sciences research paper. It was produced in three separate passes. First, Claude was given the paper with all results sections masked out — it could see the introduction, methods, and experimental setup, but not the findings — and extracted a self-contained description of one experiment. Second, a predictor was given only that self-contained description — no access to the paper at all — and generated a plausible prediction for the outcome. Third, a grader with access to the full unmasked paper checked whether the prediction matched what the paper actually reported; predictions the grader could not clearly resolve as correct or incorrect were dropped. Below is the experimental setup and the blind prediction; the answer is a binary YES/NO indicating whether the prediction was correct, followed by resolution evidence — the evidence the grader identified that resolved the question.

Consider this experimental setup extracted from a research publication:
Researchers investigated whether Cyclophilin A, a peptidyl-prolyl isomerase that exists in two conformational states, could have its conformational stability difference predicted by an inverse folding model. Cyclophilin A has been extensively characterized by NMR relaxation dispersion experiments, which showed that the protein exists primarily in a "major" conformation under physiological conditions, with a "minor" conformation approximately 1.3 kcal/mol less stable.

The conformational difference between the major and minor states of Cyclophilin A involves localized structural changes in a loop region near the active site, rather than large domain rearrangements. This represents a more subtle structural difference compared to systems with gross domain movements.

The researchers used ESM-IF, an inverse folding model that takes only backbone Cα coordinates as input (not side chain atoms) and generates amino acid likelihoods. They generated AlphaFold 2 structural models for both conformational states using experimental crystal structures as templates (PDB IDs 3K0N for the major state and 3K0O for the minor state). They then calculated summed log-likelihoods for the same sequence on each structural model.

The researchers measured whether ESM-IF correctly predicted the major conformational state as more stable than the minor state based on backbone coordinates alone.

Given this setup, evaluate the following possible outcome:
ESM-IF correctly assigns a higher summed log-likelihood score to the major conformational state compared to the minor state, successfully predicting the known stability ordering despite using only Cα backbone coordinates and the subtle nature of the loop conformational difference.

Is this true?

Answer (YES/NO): YES